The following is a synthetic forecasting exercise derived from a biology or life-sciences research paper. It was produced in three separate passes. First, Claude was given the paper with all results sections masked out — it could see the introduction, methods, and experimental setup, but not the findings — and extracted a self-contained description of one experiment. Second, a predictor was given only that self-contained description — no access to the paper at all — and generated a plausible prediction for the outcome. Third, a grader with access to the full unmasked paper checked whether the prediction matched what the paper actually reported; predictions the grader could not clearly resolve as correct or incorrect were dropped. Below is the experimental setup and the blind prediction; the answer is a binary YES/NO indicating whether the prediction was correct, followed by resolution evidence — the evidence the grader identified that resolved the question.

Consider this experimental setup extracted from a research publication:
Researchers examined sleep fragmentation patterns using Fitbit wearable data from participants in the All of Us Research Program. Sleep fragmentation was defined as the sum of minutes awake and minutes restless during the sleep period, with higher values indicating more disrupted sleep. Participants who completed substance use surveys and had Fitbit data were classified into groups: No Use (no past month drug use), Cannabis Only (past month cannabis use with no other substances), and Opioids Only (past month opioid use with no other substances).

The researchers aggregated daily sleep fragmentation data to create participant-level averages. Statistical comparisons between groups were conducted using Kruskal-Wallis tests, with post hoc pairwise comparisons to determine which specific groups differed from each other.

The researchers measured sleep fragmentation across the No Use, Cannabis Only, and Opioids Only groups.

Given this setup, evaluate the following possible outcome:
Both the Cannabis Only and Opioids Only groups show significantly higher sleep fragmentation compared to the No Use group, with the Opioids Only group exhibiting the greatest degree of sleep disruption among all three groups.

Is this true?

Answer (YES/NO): NO